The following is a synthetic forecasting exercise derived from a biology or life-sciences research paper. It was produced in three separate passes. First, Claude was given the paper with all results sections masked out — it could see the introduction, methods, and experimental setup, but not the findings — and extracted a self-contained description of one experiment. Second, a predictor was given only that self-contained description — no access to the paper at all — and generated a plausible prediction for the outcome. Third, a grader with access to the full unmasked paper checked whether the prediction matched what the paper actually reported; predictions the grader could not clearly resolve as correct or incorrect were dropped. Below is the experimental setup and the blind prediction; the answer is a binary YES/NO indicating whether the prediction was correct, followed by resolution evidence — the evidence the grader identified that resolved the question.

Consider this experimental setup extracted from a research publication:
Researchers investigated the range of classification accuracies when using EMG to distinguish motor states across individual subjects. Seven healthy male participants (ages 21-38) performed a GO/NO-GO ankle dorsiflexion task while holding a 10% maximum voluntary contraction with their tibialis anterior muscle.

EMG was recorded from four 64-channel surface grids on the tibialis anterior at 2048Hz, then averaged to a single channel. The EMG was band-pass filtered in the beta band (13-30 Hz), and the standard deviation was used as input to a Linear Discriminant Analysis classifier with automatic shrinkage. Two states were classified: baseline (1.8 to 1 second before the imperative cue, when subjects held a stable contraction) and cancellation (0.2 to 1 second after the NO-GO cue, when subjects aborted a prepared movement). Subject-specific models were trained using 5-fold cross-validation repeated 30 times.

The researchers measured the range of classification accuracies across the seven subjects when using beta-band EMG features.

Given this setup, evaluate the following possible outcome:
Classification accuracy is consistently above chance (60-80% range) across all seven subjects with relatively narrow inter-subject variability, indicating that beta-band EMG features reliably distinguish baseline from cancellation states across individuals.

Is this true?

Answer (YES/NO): NO